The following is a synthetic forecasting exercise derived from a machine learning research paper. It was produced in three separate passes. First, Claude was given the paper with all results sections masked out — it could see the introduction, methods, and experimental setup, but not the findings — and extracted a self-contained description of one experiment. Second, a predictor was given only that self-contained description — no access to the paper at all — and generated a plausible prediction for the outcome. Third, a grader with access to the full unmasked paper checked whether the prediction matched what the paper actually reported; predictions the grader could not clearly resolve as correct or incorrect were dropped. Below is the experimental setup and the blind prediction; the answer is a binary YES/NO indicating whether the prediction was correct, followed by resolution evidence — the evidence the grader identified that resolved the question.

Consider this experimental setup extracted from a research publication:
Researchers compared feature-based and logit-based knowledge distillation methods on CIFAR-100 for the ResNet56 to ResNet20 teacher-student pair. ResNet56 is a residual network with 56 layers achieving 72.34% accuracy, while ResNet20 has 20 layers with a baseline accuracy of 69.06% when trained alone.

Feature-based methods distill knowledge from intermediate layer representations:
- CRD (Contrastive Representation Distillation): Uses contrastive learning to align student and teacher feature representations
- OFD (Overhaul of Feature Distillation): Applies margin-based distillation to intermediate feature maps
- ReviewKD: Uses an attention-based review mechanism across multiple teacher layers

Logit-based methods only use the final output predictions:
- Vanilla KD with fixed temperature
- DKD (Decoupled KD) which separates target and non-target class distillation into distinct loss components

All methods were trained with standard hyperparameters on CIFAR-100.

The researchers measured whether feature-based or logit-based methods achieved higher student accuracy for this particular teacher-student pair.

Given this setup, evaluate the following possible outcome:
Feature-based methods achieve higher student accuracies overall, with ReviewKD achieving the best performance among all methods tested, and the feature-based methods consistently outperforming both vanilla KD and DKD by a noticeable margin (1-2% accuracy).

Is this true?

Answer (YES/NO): NO